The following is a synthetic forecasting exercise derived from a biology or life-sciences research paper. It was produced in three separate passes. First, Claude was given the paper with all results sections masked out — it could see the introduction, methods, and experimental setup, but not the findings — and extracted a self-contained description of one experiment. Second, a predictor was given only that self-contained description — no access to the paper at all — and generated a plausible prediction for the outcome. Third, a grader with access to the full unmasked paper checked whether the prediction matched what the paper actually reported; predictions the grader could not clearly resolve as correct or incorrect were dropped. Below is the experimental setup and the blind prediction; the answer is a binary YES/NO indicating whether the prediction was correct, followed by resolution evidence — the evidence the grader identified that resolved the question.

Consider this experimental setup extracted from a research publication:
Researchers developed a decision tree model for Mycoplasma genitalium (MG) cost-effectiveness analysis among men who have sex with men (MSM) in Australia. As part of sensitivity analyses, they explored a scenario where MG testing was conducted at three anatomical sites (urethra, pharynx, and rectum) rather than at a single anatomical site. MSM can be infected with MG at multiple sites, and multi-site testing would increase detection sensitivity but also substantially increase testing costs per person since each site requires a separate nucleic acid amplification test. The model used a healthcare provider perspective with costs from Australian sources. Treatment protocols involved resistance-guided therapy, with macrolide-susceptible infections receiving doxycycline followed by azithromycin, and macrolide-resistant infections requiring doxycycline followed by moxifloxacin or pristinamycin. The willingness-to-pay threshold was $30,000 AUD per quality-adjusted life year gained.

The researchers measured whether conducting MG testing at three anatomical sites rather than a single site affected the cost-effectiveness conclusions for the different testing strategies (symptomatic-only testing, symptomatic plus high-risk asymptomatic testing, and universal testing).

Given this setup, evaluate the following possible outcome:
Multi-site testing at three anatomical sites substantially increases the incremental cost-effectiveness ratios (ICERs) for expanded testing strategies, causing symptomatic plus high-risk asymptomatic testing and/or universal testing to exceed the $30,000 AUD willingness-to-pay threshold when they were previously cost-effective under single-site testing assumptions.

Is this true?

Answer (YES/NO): NO